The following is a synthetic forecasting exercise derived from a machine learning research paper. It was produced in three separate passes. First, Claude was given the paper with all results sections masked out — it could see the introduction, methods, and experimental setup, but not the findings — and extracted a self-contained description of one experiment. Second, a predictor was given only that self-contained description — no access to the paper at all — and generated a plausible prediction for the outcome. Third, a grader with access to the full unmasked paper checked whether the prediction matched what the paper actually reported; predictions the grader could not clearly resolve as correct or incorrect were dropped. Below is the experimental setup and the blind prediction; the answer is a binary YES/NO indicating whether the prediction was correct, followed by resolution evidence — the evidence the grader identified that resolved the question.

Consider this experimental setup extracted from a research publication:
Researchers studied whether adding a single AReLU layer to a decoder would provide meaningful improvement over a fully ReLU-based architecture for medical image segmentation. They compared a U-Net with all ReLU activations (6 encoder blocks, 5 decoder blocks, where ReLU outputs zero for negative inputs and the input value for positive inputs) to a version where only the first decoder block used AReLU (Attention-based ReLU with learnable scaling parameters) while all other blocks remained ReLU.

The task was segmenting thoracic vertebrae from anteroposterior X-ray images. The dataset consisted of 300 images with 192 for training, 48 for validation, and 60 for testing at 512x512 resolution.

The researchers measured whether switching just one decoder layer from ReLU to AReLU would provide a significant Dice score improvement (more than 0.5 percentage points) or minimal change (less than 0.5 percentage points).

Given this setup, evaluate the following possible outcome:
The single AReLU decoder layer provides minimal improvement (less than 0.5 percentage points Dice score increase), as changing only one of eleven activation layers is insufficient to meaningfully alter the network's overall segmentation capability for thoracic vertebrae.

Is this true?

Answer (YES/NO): YES